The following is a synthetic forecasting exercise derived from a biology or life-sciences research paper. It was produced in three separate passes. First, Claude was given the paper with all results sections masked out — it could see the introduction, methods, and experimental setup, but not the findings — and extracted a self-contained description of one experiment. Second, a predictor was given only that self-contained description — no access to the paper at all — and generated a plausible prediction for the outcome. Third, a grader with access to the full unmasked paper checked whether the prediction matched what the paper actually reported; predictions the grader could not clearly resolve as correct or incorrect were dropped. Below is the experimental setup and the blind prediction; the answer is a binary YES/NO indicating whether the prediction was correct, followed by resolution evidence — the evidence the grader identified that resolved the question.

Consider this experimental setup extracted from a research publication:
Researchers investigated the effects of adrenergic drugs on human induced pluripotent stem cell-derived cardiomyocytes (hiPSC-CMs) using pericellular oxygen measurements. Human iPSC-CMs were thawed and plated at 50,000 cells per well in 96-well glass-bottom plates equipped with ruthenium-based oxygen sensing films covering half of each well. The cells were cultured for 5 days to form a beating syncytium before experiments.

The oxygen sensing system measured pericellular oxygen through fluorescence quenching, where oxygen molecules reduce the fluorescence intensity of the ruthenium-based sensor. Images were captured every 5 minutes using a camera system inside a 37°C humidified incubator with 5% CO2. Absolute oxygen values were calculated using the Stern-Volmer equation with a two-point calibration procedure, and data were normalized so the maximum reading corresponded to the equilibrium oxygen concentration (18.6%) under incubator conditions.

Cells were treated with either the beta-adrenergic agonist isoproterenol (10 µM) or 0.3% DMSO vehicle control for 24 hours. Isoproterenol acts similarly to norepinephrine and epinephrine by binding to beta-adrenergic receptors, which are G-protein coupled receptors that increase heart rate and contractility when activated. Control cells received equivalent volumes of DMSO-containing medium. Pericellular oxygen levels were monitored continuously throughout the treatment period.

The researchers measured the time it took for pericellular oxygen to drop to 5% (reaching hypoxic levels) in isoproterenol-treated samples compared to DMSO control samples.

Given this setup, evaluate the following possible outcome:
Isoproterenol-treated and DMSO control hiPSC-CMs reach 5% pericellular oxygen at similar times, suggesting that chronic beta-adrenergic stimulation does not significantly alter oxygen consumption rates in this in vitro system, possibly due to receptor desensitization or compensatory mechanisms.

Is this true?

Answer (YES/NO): NO